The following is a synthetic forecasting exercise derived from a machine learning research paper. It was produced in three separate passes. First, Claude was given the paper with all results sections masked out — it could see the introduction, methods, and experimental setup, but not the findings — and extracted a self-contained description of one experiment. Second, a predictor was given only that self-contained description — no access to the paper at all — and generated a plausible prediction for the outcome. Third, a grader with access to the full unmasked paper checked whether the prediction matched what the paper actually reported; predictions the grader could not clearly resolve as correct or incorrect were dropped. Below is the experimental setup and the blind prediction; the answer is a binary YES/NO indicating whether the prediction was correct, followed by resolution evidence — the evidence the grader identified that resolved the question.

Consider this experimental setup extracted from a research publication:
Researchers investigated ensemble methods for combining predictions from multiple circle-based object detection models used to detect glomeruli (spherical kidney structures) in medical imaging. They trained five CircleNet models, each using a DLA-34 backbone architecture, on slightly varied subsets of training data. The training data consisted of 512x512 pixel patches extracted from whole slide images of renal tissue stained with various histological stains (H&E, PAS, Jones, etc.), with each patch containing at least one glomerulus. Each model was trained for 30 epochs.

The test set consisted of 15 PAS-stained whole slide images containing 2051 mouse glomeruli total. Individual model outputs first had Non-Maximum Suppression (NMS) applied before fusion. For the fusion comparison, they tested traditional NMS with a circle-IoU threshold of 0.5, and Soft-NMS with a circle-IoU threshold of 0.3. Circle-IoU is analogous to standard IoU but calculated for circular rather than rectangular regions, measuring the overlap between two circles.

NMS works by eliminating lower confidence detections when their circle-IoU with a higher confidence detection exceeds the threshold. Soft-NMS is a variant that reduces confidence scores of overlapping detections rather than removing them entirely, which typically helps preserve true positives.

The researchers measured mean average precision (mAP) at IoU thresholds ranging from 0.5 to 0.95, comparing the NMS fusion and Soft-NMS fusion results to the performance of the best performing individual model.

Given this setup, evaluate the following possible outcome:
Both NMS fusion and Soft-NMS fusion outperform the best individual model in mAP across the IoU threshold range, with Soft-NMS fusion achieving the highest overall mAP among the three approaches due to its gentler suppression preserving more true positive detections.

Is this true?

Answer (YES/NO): NO